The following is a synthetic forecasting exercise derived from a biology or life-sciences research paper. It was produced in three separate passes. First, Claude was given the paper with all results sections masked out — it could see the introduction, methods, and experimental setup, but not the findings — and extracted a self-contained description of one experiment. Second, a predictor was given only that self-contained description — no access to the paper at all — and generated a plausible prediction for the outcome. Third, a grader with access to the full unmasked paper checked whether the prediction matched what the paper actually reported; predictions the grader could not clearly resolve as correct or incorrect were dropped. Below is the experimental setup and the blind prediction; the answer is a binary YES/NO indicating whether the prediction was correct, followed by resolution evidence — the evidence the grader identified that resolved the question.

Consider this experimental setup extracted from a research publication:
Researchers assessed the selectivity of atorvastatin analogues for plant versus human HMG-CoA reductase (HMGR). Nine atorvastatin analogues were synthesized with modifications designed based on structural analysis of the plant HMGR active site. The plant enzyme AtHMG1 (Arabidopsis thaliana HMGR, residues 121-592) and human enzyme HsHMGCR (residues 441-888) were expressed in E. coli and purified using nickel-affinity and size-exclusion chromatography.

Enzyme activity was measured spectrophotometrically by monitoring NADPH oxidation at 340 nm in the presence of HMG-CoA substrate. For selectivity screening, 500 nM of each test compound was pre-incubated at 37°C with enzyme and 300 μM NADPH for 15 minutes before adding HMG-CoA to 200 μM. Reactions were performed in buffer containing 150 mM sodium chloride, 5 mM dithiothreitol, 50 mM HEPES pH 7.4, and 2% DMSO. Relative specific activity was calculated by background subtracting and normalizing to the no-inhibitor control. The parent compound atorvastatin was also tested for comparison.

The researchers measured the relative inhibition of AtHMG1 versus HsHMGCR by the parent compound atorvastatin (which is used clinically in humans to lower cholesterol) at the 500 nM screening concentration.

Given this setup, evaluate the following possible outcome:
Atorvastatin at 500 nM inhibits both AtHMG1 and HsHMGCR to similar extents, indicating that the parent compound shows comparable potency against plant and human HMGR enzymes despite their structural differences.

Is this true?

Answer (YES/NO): NO